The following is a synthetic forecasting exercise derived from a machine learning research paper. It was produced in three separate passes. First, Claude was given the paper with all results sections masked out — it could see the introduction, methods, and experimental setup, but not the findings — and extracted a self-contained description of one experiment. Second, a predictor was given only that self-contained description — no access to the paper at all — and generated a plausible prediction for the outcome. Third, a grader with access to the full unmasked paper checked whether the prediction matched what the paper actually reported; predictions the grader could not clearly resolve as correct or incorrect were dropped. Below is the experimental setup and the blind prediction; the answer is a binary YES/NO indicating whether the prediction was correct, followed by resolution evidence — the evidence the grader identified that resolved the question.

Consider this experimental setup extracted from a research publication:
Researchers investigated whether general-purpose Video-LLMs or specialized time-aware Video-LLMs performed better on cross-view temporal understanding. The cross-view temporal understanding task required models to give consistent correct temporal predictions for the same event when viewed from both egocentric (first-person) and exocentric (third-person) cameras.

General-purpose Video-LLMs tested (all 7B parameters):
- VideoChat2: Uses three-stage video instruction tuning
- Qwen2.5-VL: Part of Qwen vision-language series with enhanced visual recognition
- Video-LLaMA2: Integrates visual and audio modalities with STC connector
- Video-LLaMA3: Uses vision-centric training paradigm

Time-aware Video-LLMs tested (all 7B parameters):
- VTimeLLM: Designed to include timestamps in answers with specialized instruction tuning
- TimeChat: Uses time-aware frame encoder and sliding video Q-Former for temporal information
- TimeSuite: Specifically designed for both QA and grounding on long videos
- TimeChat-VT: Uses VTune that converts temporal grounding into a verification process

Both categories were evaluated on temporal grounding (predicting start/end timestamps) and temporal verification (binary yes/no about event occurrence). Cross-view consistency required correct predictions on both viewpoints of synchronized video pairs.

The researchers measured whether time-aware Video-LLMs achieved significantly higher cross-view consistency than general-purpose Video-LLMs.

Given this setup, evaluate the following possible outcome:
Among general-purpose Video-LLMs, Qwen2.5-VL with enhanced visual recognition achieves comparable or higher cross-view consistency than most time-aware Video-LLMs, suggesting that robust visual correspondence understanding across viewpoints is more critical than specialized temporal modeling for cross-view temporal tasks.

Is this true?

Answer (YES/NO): NO